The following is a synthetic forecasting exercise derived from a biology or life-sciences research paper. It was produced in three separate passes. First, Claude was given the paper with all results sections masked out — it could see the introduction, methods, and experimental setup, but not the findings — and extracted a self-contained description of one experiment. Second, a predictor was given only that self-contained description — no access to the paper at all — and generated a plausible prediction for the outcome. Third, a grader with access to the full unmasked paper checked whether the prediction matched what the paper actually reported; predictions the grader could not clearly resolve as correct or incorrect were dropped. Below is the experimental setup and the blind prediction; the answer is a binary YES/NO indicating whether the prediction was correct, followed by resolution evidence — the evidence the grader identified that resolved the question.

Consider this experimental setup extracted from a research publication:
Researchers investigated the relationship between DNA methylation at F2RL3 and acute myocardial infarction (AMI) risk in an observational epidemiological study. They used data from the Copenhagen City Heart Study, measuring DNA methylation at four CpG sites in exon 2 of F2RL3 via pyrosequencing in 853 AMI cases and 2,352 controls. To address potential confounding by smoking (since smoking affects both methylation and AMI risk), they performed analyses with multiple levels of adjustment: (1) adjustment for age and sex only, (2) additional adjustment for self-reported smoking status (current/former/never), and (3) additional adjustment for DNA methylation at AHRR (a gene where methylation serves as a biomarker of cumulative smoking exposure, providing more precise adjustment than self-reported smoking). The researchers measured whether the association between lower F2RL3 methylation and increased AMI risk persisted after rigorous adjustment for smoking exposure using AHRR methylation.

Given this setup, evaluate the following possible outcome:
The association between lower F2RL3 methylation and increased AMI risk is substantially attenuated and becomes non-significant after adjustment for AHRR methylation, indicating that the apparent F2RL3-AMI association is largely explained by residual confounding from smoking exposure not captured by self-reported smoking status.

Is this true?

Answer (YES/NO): NO